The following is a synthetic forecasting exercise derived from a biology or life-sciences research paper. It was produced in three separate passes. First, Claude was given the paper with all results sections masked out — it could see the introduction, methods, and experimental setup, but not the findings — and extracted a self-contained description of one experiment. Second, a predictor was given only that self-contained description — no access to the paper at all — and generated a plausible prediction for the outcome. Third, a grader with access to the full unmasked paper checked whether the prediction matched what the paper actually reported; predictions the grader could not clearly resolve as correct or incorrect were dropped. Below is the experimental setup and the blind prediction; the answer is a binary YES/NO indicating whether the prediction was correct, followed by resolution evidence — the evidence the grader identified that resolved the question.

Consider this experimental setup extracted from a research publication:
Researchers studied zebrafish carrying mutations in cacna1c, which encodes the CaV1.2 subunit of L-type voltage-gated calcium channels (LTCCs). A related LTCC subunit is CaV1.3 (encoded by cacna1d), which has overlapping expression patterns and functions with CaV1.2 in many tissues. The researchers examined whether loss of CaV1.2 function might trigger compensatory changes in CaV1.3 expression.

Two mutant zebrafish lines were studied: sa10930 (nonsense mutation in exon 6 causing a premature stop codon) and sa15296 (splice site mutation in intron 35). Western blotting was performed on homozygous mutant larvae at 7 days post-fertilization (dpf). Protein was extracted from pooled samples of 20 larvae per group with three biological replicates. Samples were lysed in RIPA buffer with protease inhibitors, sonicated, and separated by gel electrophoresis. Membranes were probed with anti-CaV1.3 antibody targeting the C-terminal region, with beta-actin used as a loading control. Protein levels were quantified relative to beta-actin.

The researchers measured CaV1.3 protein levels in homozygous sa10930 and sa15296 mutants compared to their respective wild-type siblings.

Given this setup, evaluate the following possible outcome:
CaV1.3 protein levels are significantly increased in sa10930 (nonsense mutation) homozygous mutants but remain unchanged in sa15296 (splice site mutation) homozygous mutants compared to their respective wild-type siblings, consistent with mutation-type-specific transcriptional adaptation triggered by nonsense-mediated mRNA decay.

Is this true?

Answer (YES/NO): NO